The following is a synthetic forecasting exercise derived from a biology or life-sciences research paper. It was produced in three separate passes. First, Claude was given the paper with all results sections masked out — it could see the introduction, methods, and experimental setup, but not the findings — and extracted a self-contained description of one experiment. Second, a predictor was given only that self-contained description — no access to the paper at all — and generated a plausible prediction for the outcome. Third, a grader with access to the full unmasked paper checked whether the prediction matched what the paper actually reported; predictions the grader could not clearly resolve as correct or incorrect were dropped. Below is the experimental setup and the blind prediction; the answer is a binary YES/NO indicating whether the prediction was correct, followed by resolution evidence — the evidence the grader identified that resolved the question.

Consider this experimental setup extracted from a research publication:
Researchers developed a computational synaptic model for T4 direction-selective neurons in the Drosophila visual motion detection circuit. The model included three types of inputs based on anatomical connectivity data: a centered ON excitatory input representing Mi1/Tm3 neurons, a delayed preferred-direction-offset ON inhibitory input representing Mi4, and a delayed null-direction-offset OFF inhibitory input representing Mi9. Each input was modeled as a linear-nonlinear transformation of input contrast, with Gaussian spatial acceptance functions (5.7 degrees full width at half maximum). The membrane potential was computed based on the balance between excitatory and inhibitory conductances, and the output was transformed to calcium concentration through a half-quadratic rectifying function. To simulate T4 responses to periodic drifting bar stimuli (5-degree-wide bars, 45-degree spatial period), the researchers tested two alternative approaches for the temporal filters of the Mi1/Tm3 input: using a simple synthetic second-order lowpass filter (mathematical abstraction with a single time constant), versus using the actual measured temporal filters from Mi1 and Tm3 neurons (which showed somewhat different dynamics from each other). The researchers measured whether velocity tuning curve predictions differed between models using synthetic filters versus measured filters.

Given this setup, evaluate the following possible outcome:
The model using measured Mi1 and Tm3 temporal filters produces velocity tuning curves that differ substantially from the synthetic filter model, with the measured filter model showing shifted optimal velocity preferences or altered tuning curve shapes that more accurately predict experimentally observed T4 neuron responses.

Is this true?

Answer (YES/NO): NO